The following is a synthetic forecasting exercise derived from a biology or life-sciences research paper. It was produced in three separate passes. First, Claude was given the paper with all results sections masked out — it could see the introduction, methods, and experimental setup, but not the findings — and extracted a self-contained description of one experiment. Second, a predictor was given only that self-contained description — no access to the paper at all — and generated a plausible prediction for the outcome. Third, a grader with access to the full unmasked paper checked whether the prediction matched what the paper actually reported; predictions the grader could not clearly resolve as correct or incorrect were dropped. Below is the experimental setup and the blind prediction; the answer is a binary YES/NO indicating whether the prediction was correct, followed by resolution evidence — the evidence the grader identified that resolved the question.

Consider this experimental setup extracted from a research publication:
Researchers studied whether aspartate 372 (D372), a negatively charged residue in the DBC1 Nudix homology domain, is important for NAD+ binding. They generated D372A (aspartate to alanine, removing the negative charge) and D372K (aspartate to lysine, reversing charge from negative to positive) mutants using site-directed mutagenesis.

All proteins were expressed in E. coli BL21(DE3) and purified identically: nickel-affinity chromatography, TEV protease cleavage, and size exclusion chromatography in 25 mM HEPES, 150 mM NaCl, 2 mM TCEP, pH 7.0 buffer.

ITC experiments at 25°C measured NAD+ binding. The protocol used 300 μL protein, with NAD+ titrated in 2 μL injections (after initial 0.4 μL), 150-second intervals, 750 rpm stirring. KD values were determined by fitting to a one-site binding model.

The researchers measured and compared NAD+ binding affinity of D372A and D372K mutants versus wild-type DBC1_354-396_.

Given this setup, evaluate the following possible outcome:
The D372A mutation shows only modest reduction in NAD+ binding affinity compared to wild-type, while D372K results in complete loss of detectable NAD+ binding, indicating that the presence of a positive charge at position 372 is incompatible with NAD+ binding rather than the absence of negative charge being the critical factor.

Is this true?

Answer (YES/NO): NO